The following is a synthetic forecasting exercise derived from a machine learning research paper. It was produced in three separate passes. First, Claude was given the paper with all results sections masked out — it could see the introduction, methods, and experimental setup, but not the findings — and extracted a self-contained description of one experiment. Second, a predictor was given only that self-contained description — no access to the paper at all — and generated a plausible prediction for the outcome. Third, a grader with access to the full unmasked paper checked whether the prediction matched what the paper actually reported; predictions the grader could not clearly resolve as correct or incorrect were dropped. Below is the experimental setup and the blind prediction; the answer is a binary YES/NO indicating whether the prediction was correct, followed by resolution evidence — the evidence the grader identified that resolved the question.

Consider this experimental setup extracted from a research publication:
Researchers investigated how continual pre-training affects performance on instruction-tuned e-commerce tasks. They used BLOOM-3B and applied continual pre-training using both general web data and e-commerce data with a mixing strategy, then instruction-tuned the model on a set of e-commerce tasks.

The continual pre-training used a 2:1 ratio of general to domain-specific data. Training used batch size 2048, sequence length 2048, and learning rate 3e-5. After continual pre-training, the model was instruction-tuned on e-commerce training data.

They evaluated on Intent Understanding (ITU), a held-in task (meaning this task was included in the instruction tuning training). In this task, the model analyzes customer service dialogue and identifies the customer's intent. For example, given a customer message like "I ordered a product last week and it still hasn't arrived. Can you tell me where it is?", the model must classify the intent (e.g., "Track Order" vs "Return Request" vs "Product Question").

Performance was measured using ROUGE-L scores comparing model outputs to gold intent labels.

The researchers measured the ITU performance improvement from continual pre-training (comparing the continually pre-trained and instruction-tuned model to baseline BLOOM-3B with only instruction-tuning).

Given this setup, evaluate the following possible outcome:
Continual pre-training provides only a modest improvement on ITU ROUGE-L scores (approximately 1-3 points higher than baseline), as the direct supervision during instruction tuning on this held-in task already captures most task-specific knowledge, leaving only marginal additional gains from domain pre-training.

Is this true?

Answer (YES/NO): YES